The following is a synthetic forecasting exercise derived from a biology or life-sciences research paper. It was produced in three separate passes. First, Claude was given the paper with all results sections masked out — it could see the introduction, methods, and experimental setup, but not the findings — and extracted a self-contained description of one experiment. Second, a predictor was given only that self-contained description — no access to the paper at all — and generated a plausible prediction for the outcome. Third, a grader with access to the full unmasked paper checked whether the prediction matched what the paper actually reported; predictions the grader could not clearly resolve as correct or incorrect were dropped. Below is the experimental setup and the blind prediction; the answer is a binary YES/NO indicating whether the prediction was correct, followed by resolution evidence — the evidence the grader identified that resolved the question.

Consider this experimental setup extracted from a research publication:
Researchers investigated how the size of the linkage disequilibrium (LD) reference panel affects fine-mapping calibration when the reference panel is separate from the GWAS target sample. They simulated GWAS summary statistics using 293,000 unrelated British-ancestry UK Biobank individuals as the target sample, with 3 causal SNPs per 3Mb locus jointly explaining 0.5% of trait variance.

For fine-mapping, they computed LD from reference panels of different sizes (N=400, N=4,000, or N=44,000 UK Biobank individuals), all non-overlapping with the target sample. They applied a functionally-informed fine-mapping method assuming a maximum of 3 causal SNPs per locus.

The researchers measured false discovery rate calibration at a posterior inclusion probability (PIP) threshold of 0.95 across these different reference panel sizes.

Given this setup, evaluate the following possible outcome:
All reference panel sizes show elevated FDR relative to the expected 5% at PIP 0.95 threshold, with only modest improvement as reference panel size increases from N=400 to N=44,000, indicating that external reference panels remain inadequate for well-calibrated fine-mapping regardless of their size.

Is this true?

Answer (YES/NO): NO